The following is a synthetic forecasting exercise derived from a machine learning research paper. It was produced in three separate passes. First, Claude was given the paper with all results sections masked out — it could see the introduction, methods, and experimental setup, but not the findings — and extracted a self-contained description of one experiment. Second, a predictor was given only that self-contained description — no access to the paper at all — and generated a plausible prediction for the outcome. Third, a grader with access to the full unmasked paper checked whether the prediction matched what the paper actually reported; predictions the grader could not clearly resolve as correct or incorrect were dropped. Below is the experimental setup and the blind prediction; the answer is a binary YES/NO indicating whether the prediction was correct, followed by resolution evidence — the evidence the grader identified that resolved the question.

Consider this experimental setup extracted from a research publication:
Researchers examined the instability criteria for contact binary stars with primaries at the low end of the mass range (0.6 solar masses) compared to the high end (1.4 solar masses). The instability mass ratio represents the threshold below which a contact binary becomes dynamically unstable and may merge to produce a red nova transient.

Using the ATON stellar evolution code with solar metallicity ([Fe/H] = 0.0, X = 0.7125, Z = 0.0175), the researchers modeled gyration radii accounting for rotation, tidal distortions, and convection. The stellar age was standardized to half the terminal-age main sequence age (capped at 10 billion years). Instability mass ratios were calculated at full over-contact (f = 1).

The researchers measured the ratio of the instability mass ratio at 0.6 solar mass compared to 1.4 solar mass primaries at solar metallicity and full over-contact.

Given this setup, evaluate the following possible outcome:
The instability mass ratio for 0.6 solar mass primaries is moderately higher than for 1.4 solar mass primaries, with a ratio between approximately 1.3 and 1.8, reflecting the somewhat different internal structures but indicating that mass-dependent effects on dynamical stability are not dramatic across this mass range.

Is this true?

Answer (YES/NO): NO